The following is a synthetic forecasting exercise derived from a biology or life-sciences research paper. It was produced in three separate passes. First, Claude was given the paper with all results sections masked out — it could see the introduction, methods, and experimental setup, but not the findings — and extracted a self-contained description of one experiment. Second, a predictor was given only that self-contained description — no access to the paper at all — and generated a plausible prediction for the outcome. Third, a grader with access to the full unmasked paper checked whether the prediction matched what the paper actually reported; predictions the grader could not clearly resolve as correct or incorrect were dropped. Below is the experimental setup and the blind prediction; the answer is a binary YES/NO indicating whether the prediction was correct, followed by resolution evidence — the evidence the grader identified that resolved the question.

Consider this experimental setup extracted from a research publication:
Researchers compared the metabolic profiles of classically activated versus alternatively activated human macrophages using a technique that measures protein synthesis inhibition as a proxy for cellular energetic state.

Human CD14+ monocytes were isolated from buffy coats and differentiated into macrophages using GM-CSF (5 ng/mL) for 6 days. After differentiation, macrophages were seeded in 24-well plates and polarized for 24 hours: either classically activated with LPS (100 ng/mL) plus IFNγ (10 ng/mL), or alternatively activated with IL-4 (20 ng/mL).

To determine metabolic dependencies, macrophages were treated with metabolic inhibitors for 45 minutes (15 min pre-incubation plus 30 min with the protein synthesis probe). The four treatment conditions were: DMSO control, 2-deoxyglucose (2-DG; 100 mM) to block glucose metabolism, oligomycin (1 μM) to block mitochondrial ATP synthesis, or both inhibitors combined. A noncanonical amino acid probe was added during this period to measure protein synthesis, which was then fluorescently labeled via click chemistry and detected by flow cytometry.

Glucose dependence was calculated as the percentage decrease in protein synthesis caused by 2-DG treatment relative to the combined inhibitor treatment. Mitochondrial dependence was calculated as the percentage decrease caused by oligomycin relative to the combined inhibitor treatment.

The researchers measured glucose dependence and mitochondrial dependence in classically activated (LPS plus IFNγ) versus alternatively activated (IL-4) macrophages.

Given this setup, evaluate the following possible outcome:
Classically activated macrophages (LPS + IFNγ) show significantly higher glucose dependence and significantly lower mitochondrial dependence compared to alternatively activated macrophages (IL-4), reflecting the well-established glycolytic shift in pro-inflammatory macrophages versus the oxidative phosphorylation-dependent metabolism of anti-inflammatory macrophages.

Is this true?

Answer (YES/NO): NO